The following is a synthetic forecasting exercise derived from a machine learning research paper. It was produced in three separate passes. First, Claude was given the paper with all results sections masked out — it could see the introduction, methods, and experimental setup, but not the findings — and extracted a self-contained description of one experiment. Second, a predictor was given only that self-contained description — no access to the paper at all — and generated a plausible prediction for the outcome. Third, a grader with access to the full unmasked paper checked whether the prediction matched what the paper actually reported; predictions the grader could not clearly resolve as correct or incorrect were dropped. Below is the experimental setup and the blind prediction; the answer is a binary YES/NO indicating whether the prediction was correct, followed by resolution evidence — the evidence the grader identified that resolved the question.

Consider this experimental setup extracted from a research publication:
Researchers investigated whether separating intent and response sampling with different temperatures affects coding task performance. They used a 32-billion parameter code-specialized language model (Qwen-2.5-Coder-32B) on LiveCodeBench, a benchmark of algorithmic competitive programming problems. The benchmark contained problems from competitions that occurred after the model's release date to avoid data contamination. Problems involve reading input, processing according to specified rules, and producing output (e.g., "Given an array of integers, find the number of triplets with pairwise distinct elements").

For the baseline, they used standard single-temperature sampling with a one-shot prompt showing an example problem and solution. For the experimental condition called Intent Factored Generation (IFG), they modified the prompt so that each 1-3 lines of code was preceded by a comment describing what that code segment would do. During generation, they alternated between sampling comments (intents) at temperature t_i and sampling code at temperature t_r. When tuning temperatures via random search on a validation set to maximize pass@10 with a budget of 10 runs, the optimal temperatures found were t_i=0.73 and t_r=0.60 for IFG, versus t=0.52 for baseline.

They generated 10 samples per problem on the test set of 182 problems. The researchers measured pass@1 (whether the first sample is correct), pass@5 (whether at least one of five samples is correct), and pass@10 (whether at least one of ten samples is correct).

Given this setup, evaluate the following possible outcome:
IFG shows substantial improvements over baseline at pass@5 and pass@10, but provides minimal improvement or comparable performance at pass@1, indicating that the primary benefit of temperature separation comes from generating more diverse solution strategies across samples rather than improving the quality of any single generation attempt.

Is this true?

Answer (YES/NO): NO